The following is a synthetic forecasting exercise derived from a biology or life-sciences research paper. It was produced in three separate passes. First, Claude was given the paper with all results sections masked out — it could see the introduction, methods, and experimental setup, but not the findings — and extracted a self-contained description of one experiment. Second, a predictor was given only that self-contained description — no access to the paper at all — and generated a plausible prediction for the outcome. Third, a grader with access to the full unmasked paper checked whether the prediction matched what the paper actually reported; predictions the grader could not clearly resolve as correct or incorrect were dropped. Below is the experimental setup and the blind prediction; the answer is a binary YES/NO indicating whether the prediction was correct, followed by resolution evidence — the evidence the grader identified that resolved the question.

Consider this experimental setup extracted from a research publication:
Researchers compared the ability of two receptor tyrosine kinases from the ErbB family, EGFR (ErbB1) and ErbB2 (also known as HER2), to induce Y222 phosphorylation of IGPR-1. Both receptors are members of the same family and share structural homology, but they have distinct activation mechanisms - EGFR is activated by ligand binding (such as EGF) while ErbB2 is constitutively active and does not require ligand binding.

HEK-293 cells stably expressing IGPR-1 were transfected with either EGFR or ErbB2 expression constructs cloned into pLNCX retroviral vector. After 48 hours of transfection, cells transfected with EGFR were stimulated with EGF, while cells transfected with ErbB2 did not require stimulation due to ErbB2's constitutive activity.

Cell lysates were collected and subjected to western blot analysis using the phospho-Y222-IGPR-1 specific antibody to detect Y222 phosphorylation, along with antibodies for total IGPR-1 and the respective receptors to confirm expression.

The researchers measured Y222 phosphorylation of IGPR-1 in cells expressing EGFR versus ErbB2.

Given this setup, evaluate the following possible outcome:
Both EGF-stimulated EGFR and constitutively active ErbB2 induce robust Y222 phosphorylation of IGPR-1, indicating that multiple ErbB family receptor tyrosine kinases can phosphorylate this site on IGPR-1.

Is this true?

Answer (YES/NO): NO